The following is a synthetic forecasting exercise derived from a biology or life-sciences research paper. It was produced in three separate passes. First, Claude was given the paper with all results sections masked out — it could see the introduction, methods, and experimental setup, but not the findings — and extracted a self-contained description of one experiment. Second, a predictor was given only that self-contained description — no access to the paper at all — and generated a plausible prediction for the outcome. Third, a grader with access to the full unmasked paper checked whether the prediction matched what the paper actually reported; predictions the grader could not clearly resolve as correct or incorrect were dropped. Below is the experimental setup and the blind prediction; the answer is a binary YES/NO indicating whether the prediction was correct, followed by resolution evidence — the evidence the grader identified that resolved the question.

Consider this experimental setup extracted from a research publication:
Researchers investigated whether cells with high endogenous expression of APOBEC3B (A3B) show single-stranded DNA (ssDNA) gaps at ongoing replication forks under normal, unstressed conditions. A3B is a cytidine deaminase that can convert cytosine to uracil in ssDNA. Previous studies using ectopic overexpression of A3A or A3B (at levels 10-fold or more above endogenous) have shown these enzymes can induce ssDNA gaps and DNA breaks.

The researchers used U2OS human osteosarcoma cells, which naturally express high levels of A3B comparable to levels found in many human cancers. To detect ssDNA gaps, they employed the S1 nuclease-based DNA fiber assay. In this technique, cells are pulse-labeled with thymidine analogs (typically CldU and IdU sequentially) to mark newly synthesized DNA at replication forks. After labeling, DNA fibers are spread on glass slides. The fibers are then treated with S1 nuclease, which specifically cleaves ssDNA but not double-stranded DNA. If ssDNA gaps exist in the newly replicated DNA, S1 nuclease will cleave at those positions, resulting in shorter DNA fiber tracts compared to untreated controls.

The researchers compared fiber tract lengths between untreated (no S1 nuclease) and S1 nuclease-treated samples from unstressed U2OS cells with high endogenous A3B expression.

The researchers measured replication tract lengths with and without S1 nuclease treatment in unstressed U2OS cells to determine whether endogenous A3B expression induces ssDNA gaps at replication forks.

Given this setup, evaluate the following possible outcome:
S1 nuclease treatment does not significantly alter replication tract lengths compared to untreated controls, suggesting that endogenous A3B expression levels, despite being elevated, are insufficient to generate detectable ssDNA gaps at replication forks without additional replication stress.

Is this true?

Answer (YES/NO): YES